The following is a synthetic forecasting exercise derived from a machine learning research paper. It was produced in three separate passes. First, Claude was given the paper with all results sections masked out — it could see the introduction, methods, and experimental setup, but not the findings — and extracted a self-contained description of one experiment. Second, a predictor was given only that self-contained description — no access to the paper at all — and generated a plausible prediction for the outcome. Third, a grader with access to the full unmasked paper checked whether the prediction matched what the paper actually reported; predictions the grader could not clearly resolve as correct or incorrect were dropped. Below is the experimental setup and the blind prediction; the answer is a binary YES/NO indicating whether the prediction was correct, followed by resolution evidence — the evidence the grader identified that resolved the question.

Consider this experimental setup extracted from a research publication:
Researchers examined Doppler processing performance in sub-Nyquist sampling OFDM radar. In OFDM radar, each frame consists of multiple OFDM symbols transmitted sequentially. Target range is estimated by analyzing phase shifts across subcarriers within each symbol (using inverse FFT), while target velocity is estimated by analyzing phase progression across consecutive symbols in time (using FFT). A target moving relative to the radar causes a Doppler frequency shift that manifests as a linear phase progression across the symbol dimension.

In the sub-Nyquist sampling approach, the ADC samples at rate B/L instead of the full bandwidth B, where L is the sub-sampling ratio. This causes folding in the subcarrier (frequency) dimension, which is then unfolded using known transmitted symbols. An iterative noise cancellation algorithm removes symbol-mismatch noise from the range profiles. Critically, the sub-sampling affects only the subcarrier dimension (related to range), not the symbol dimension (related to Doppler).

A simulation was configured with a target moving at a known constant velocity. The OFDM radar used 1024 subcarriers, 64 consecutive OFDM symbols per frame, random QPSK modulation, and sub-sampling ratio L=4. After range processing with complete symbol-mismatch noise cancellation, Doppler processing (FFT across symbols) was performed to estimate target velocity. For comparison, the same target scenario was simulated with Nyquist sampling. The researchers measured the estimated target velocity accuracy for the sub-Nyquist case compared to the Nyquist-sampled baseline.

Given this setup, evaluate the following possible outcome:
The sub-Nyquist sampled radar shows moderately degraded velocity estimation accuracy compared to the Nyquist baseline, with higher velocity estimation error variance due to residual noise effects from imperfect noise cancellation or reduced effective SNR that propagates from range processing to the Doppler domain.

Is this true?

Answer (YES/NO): NO